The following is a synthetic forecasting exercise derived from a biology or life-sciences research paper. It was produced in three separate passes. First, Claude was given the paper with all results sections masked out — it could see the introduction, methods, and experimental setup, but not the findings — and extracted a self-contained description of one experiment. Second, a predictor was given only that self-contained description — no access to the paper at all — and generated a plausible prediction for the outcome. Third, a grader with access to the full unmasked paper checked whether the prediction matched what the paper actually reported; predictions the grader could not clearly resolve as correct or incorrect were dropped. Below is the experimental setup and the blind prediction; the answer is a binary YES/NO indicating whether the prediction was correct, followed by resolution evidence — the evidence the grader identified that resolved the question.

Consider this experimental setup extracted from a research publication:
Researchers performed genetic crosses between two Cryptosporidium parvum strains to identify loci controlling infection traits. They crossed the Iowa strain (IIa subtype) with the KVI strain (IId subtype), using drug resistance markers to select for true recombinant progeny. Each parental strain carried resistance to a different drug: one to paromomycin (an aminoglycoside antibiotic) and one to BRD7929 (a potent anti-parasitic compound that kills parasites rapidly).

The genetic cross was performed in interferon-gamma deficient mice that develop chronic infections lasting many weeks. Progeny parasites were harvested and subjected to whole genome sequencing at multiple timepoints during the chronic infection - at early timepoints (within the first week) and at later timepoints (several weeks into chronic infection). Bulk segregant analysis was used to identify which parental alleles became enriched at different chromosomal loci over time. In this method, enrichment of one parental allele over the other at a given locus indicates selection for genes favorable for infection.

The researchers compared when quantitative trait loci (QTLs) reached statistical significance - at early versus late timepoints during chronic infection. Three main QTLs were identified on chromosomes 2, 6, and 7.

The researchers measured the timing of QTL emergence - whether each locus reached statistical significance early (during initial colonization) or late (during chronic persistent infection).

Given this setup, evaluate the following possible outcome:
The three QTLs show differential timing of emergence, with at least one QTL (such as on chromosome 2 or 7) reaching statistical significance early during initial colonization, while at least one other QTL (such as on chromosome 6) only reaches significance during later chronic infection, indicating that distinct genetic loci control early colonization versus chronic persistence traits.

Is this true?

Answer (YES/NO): NO